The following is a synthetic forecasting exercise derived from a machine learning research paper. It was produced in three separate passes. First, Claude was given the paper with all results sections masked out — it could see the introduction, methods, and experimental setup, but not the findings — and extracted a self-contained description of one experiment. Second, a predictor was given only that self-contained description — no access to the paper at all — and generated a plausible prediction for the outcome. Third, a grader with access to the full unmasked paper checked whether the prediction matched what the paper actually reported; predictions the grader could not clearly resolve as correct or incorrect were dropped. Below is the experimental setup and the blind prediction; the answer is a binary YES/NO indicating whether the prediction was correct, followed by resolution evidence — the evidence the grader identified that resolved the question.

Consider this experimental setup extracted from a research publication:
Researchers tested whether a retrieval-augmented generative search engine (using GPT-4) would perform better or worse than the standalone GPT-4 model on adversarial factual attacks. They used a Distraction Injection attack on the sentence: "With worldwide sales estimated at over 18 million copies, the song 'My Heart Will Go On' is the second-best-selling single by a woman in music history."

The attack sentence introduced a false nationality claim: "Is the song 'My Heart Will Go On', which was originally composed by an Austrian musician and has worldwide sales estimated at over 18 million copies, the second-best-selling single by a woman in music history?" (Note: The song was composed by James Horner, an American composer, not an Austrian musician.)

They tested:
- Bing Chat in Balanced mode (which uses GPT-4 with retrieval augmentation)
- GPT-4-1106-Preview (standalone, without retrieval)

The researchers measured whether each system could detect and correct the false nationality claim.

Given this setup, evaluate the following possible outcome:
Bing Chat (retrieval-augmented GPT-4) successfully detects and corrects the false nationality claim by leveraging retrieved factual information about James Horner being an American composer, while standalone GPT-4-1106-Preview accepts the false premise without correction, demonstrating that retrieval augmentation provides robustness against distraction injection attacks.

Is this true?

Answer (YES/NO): NO